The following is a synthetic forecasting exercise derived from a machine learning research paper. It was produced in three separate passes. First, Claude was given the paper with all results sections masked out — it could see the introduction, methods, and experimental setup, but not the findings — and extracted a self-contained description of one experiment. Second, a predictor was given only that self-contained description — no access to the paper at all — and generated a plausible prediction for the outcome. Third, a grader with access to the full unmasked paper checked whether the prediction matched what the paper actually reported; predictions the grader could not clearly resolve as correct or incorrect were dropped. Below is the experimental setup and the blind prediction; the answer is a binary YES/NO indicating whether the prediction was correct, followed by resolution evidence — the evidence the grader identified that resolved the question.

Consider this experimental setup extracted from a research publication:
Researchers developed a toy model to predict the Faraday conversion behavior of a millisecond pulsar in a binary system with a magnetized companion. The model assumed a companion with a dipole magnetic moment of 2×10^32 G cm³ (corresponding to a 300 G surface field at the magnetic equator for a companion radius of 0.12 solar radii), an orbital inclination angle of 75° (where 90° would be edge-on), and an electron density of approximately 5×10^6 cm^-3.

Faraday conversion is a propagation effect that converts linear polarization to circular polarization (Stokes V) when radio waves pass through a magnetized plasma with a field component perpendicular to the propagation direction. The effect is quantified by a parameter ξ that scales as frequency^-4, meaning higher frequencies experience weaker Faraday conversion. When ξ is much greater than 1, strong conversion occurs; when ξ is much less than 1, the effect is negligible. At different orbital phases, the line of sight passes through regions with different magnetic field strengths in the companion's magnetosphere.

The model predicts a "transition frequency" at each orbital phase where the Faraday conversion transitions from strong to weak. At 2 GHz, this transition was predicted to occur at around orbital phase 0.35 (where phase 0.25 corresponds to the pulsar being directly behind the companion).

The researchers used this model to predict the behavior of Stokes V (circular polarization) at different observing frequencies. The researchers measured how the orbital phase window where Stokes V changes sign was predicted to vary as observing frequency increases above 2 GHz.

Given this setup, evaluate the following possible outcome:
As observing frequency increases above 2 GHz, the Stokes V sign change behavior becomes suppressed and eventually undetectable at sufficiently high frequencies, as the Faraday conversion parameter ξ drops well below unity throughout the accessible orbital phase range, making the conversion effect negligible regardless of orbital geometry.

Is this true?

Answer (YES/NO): NO